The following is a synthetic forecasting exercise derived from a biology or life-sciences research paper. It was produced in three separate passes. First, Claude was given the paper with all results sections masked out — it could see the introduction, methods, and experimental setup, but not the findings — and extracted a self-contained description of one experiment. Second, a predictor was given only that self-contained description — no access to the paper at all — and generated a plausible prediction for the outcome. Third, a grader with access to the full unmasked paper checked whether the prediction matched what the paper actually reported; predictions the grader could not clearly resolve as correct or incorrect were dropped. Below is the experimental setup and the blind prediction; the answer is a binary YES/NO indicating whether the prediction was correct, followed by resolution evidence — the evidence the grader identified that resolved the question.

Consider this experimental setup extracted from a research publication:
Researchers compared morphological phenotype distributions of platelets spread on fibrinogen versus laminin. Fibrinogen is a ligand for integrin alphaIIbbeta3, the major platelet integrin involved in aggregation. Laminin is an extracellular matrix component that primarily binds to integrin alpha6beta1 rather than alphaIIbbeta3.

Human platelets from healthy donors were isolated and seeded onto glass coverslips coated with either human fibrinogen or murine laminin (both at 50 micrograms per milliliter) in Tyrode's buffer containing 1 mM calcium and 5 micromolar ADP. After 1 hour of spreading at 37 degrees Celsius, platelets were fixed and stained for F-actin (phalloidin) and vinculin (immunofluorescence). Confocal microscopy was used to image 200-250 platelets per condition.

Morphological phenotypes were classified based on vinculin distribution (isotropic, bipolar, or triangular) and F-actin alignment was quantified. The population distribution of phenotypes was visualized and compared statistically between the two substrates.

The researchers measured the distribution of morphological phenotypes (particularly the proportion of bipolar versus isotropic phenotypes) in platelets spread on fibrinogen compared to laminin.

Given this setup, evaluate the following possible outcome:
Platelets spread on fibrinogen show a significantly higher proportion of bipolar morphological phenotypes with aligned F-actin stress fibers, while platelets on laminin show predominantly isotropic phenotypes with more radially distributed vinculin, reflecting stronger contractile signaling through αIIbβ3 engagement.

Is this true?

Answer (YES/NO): YES